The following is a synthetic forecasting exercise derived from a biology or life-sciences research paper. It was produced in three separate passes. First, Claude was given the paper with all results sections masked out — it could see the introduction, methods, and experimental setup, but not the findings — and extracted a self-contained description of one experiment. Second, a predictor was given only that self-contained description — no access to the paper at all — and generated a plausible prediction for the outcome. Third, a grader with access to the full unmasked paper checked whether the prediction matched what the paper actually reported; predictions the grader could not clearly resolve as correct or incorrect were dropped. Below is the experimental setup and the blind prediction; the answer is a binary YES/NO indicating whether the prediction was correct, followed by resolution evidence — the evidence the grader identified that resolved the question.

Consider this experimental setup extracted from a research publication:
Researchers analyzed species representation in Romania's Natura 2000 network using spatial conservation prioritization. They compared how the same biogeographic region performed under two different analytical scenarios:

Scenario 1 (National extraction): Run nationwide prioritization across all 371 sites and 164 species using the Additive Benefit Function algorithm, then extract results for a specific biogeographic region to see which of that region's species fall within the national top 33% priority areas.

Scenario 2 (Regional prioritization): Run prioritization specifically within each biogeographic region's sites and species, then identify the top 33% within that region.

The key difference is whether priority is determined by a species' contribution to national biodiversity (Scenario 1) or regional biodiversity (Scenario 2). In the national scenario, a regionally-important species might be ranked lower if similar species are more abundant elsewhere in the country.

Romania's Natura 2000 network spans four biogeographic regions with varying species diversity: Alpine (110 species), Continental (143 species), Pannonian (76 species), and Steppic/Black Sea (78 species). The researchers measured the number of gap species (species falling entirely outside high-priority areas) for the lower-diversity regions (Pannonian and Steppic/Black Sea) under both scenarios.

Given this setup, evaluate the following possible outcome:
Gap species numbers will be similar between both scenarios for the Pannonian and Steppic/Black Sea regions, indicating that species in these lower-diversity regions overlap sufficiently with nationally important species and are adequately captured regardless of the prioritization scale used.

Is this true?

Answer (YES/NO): NO